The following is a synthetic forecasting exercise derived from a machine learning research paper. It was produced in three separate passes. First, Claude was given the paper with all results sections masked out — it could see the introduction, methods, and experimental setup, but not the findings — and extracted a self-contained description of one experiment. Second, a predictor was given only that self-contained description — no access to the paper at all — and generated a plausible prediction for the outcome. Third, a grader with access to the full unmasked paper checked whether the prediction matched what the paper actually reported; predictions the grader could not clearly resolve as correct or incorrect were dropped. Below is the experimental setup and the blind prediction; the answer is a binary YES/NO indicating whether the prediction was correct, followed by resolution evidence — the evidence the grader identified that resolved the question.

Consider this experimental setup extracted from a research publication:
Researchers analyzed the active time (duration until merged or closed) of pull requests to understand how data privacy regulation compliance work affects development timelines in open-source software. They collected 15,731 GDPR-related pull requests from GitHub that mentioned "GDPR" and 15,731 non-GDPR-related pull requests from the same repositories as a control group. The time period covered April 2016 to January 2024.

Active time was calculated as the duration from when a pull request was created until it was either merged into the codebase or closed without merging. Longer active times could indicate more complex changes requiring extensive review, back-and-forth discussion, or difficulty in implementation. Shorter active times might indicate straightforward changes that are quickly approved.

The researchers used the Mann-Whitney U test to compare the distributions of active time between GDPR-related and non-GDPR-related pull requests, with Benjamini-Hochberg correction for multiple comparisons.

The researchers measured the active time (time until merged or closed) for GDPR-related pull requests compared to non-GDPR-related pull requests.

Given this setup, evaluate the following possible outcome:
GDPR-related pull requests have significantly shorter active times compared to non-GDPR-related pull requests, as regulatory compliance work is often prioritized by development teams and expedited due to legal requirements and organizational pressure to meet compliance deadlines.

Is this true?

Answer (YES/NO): NO